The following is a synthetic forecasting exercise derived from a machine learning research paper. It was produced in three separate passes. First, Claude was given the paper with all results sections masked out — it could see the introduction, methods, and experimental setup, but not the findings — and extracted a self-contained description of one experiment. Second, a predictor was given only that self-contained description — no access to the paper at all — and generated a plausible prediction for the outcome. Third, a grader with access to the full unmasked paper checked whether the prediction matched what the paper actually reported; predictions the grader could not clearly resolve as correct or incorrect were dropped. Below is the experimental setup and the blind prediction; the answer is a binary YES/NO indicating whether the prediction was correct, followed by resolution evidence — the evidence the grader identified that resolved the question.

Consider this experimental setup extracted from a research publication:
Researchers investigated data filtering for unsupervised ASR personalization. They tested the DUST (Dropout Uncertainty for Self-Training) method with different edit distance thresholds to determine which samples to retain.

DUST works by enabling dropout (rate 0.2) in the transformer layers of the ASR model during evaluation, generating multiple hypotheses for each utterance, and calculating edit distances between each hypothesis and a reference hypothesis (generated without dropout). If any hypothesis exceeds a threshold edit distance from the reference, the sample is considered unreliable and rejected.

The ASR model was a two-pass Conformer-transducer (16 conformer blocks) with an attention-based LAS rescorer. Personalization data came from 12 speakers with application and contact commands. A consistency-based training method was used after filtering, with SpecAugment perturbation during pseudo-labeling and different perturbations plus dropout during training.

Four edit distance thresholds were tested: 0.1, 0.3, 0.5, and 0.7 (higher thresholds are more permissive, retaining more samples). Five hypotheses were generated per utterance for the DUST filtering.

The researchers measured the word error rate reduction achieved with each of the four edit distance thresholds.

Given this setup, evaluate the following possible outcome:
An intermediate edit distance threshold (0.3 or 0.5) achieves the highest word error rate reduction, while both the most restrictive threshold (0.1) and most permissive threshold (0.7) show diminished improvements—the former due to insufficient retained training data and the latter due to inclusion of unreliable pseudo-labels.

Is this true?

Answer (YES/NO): NO